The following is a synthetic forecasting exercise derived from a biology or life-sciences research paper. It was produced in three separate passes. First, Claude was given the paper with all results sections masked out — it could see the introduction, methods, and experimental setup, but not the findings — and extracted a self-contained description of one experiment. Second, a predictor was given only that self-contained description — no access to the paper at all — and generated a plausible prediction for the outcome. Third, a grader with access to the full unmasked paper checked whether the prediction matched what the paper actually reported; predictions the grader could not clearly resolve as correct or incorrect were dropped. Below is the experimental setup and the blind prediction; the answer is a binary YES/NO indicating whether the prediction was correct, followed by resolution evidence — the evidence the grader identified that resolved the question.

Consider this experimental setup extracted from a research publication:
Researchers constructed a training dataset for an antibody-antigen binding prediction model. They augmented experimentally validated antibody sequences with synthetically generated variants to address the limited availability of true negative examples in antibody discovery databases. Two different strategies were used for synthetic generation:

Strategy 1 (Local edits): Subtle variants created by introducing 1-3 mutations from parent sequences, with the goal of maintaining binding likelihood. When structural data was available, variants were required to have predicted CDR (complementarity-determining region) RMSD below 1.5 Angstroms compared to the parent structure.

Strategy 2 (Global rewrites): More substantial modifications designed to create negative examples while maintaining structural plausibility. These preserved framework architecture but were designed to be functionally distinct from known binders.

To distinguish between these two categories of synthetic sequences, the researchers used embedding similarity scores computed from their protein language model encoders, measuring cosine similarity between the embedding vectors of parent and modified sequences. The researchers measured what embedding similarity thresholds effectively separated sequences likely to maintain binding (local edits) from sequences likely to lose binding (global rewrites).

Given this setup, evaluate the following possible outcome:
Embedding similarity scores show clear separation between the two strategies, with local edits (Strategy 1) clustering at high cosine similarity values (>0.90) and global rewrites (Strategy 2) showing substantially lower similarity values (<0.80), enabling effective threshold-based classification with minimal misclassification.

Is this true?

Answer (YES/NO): YES